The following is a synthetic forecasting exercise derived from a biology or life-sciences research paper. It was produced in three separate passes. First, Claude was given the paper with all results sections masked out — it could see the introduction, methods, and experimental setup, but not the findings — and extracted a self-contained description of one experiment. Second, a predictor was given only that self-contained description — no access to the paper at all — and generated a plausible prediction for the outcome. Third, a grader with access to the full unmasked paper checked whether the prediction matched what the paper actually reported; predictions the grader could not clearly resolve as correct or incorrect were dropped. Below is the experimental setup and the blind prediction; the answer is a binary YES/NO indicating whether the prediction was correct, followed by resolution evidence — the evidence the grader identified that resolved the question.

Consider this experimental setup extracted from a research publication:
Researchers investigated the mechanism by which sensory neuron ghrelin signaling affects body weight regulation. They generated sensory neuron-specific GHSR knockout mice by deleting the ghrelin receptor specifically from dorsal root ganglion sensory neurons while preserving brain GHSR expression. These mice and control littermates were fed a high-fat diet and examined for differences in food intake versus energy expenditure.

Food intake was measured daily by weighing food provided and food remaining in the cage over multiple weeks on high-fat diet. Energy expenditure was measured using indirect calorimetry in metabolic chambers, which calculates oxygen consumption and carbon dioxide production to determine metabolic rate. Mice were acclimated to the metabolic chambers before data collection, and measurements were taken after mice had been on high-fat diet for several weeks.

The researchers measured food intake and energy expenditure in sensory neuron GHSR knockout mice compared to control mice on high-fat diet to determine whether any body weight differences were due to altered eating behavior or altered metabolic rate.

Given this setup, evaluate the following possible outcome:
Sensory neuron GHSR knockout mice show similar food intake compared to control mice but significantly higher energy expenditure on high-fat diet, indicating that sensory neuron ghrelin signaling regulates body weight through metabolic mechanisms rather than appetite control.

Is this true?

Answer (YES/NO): YES